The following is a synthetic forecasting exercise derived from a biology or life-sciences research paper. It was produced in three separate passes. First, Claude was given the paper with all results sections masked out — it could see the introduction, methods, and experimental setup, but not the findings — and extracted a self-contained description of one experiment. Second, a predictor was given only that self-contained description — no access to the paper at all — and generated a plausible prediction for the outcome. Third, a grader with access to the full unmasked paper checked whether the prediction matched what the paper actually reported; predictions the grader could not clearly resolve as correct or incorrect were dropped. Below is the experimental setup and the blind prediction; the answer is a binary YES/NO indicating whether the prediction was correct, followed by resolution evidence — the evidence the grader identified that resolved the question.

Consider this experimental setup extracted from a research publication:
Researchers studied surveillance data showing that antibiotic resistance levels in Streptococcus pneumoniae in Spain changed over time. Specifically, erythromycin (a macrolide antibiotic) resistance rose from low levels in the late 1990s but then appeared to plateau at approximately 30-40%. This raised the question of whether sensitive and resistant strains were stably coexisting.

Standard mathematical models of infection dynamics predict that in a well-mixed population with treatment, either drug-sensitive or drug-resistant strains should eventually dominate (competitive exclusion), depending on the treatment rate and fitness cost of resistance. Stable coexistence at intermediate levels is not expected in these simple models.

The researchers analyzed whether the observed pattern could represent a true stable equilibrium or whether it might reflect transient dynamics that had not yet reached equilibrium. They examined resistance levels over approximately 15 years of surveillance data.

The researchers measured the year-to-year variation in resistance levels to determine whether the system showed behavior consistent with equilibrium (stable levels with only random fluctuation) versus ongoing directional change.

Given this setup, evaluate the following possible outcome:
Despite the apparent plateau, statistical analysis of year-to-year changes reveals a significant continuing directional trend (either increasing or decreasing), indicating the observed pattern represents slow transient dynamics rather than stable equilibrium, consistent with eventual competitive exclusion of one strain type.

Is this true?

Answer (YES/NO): NO